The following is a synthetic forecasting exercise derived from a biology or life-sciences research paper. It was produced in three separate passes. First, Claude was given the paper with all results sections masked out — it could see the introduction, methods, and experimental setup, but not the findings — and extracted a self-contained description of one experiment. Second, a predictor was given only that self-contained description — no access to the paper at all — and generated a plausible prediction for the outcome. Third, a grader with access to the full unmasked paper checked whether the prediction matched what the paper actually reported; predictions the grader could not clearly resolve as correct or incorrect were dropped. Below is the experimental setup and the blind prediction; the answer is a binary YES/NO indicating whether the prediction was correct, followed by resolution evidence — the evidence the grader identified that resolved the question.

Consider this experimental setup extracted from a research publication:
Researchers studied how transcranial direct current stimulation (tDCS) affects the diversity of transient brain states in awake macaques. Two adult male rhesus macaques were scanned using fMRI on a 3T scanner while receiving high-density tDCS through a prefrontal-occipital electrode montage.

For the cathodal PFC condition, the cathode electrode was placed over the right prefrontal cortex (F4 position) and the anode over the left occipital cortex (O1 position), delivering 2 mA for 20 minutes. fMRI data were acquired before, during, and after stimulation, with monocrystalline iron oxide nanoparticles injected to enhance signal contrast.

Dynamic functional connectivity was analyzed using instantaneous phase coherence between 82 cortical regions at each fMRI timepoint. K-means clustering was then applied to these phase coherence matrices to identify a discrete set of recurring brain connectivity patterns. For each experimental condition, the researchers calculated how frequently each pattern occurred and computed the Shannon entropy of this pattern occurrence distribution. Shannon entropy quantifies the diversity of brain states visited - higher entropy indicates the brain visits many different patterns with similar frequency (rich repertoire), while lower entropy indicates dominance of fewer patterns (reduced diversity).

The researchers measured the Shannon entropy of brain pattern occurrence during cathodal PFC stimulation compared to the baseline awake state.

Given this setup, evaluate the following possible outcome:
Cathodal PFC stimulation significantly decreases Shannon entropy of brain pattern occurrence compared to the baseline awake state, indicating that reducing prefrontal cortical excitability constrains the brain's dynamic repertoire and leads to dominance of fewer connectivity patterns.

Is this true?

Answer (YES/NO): YES